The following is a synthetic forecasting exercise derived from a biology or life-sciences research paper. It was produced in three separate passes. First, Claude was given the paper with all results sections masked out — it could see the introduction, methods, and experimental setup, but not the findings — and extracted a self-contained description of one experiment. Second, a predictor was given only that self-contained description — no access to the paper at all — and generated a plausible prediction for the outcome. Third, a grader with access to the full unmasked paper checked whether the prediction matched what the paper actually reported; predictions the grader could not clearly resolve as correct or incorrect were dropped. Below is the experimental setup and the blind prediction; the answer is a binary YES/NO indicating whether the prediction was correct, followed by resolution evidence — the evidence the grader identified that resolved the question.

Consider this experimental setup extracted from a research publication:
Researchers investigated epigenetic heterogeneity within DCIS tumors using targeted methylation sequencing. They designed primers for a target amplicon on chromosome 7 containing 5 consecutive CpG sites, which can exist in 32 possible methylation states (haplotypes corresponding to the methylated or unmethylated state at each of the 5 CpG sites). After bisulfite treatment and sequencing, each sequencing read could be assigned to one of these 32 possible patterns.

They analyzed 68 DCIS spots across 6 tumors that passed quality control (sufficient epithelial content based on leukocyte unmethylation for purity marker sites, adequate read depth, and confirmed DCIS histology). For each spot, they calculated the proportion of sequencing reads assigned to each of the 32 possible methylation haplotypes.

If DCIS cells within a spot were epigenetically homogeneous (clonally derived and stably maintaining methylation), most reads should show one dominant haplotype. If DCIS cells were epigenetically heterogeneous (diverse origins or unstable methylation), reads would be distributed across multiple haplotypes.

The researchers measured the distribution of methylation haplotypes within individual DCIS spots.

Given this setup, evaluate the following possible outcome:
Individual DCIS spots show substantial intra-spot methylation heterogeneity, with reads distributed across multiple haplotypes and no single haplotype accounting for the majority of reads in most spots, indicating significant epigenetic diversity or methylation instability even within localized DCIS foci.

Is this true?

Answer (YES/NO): YES